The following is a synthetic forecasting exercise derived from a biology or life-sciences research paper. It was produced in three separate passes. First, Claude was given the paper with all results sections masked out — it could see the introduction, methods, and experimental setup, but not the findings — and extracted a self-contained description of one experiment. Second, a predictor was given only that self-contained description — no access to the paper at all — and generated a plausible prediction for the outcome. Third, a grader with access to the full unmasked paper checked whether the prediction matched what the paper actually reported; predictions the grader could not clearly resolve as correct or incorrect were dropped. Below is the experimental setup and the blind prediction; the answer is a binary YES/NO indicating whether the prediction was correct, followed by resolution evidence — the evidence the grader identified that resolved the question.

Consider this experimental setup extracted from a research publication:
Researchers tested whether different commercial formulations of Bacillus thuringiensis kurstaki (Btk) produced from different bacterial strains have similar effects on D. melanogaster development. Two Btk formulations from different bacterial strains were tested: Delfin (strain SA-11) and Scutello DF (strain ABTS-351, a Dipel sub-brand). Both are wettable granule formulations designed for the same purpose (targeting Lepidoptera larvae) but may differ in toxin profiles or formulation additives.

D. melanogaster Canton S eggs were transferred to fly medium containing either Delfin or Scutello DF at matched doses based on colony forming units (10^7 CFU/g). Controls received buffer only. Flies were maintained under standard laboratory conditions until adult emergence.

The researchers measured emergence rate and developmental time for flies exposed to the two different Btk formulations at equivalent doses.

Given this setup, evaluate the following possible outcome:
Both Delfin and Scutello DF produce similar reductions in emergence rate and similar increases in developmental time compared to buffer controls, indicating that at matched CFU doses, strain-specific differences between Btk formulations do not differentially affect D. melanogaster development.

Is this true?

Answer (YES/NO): NO